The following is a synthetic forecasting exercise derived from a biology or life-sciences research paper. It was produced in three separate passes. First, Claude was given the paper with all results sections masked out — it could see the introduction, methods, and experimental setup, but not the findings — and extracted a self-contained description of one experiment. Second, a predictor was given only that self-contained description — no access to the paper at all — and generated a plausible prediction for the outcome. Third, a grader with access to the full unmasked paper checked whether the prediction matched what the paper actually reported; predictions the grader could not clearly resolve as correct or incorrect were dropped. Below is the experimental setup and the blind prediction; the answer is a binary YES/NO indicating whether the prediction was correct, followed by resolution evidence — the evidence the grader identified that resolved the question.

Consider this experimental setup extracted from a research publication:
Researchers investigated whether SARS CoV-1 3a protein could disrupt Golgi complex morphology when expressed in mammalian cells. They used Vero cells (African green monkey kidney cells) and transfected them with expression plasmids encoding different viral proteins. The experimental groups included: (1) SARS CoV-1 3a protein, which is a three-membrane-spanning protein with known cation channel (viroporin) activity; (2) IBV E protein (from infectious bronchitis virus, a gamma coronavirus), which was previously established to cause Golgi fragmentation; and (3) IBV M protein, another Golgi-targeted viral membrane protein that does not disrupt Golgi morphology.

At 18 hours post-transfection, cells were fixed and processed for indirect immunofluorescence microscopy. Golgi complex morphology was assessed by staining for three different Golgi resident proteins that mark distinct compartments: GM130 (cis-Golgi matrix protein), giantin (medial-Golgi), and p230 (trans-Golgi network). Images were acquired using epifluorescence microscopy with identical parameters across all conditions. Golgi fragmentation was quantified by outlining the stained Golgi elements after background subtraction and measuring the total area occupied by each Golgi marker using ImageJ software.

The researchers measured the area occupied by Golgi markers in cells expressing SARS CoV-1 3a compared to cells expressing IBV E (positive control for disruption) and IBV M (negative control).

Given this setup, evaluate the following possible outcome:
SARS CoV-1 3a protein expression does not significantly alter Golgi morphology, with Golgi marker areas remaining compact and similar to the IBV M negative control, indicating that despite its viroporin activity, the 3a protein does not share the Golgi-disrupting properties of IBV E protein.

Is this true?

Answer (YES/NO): NO